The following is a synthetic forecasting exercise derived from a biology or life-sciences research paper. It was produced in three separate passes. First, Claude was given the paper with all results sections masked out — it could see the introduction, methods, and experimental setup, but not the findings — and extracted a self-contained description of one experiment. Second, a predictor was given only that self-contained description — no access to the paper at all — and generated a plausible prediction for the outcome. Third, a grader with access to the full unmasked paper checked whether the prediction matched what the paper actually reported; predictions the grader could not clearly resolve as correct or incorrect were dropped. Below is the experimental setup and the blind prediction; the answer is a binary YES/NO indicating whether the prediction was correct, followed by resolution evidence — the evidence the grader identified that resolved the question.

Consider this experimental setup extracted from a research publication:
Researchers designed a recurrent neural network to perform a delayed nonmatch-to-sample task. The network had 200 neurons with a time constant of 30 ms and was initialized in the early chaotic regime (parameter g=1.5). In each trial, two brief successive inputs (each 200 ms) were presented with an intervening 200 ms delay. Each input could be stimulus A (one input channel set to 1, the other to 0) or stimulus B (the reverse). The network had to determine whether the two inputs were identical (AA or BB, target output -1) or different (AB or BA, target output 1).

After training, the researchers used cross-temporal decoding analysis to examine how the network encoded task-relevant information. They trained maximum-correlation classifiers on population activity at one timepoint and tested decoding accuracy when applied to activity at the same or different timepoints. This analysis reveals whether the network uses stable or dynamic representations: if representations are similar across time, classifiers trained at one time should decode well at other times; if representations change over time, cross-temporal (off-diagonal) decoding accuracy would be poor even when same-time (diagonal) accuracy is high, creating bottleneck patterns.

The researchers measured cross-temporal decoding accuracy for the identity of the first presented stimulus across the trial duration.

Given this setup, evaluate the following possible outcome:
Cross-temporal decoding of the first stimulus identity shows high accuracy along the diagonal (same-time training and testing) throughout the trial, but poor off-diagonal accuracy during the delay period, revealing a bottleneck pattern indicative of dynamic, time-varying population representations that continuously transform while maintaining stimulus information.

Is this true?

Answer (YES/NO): YES